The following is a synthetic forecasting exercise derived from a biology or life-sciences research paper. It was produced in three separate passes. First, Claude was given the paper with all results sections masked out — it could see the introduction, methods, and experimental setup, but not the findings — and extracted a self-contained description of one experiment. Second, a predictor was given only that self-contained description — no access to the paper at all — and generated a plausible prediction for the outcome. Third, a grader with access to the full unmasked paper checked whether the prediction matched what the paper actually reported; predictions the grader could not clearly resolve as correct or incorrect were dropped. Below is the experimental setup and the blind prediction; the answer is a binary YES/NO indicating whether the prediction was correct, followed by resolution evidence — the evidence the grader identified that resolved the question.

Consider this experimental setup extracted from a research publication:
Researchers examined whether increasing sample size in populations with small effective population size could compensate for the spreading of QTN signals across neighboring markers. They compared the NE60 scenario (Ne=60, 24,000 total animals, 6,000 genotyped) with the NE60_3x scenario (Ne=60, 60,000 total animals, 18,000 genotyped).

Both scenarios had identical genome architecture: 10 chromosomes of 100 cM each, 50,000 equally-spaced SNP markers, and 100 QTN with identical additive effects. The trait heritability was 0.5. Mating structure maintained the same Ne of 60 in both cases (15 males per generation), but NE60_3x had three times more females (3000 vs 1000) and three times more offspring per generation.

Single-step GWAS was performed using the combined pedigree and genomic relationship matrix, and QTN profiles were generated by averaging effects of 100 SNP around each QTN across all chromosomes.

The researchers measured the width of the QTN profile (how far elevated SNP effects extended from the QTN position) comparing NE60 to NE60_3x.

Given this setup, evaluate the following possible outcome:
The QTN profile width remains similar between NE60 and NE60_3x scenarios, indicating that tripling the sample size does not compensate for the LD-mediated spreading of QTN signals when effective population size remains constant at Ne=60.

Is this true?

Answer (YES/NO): YES